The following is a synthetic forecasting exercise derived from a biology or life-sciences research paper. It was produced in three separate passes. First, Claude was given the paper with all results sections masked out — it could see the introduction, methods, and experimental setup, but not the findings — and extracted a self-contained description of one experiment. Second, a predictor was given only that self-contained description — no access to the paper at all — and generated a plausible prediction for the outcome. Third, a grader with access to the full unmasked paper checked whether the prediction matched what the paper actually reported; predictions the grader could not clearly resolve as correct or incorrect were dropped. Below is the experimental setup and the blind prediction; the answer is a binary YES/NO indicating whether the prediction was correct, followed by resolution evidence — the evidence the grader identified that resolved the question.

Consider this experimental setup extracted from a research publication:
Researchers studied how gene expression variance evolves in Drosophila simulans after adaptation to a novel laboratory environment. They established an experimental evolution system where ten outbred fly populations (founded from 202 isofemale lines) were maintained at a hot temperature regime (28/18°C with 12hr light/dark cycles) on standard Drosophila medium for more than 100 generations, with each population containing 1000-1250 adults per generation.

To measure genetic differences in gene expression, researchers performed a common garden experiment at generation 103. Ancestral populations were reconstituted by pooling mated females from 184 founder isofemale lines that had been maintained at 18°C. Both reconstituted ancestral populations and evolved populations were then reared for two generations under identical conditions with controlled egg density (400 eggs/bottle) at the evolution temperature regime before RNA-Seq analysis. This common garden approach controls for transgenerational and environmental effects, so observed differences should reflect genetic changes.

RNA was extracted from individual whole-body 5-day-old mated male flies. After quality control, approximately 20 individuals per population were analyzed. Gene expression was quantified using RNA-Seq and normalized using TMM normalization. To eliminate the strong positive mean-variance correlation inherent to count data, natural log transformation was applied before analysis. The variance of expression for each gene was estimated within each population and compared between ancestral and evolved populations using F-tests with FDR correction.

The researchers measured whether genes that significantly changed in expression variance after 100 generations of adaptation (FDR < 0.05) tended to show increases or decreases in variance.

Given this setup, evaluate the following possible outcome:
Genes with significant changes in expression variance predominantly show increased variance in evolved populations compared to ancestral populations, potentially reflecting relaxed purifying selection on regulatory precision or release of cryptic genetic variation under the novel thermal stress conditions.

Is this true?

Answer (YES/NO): NO